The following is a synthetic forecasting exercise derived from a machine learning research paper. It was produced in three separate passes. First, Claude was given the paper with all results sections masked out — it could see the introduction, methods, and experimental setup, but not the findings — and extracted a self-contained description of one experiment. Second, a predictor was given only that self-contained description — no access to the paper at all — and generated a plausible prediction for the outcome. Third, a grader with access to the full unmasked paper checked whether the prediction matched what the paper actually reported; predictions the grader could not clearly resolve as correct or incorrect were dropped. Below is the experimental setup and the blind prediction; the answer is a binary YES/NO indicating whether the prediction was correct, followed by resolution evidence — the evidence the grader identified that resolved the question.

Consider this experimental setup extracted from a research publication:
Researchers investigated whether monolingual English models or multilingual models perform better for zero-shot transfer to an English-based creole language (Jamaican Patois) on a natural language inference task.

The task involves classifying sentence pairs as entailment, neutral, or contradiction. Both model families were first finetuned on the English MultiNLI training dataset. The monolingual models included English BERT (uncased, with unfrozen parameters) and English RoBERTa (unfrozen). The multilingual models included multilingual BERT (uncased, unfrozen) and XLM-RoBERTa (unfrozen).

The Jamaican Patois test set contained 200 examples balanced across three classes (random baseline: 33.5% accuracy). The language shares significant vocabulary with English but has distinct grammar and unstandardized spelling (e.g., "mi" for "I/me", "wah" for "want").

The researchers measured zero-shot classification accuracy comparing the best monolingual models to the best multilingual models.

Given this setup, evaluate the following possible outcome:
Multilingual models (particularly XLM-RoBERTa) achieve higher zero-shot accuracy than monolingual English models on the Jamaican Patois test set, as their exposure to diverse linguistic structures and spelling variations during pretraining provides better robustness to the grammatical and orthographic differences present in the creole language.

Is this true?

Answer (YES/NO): NO